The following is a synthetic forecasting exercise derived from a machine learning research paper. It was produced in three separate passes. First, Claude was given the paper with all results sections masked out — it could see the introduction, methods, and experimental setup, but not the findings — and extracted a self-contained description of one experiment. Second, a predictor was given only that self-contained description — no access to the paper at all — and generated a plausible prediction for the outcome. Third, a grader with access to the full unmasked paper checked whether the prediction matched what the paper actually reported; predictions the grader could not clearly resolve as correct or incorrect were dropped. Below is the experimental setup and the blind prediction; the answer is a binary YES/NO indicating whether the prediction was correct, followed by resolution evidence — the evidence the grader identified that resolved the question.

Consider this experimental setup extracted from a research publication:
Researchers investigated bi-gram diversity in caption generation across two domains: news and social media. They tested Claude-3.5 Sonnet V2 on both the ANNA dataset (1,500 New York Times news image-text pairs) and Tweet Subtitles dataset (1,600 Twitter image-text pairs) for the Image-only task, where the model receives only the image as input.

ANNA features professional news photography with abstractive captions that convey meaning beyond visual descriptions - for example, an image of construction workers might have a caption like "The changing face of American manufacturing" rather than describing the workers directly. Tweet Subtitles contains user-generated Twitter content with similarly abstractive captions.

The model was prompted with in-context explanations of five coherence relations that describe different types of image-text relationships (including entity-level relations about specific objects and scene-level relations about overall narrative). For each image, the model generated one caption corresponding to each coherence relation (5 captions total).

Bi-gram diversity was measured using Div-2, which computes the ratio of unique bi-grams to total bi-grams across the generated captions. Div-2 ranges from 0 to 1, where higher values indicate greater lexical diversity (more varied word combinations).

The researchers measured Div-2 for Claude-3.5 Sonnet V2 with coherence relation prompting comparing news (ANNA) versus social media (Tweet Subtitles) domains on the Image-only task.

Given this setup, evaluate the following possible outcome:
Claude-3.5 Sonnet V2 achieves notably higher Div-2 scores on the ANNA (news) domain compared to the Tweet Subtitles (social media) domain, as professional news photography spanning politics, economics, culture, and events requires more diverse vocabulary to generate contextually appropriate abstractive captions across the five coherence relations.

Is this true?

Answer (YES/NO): NO